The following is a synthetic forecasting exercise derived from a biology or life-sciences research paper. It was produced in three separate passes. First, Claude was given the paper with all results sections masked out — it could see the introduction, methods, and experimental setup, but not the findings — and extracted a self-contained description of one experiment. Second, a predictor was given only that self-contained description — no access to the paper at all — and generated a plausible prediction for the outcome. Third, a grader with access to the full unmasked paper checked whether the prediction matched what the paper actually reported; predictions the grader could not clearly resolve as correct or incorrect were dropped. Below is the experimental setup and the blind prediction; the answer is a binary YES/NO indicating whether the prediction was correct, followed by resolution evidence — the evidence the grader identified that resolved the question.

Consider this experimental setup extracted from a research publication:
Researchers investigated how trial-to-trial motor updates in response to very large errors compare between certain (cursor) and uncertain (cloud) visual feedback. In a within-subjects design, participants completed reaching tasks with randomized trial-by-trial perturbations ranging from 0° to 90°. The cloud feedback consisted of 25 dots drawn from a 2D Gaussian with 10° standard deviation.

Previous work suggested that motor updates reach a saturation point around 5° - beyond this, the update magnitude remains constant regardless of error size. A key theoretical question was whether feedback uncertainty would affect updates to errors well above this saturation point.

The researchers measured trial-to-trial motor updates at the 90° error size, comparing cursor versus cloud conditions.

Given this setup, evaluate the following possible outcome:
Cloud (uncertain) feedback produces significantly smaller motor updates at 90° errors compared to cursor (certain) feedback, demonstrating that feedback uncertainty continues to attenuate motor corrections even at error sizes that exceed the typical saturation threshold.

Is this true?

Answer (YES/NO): NO